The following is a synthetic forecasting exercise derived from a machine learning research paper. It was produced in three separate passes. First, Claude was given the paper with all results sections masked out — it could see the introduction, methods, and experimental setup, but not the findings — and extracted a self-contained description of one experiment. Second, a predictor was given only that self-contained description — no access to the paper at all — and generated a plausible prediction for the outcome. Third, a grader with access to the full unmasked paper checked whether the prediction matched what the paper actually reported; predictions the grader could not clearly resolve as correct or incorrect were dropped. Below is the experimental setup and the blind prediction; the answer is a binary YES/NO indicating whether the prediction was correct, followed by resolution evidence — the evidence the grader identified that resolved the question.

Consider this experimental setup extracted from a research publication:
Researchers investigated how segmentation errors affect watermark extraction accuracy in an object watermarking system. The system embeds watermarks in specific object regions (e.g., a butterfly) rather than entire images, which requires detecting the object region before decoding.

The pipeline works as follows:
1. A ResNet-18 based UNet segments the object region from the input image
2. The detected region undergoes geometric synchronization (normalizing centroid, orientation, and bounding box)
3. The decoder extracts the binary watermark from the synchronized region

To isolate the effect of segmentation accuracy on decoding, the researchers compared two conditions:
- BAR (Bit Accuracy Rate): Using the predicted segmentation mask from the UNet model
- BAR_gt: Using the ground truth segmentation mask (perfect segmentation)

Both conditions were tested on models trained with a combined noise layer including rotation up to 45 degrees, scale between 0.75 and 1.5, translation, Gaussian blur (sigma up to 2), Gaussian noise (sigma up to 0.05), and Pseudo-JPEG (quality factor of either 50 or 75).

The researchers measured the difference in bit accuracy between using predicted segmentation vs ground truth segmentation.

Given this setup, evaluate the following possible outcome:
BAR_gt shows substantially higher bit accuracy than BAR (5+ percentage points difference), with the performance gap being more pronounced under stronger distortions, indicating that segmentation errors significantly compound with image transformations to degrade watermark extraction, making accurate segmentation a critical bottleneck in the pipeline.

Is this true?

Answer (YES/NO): NO